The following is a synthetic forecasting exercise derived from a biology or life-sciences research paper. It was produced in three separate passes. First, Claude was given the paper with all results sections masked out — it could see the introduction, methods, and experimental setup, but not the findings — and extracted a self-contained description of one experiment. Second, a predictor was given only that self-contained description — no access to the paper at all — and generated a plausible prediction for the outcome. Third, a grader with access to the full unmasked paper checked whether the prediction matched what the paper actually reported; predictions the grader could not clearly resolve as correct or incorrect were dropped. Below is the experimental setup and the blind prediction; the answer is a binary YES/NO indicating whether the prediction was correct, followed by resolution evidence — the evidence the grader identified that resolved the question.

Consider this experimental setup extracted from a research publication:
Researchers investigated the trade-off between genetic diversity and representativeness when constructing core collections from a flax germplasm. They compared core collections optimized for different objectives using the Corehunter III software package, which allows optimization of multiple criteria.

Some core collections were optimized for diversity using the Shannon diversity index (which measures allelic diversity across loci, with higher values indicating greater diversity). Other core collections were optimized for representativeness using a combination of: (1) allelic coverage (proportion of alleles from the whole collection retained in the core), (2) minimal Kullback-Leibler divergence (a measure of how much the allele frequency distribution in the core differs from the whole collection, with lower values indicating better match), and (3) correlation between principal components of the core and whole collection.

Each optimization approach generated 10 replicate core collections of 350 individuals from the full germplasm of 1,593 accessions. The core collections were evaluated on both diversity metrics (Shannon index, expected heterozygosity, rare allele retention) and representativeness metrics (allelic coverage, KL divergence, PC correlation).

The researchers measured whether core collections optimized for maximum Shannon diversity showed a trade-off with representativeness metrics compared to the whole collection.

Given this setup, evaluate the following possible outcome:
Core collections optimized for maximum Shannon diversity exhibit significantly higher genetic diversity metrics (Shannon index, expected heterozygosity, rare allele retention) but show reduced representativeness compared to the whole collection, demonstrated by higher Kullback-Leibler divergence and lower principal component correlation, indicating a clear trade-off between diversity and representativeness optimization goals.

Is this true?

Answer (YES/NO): YES